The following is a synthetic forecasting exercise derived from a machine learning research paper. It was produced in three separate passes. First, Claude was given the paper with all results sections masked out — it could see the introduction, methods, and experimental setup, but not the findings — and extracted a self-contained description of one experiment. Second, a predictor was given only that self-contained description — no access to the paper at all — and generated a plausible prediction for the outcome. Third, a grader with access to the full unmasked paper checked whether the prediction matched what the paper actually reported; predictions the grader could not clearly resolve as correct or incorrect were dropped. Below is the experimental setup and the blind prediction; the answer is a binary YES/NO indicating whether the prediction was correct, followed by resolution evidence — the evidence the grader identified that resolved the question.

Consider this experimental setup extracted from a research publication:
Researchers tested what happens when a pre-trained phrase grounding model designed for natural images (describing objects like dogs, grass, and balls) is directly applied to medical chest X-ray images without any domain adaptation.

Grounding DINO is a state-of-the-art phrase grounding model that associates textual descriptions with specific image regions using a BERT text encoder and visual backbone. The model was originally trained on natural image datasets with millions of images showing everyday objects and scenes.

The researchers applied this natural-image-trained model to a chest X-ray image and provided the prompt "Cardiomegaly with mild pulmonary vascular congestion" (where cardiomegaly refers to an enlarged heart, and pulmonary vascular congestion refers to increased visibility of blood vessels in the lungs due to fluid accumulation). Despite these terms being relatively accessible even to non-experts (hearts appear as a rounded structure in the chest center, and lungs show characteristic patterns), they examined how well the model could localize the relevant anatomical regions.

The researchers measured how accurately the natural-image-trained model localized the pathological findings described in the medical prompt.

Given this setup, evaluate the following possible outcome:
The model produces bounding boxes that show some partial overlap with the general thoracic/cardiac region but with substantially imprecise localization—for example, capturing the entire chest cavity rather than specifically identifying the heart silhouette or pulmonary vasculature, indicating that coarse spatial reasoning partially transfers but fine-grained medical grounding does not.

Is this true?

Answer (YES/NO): NO